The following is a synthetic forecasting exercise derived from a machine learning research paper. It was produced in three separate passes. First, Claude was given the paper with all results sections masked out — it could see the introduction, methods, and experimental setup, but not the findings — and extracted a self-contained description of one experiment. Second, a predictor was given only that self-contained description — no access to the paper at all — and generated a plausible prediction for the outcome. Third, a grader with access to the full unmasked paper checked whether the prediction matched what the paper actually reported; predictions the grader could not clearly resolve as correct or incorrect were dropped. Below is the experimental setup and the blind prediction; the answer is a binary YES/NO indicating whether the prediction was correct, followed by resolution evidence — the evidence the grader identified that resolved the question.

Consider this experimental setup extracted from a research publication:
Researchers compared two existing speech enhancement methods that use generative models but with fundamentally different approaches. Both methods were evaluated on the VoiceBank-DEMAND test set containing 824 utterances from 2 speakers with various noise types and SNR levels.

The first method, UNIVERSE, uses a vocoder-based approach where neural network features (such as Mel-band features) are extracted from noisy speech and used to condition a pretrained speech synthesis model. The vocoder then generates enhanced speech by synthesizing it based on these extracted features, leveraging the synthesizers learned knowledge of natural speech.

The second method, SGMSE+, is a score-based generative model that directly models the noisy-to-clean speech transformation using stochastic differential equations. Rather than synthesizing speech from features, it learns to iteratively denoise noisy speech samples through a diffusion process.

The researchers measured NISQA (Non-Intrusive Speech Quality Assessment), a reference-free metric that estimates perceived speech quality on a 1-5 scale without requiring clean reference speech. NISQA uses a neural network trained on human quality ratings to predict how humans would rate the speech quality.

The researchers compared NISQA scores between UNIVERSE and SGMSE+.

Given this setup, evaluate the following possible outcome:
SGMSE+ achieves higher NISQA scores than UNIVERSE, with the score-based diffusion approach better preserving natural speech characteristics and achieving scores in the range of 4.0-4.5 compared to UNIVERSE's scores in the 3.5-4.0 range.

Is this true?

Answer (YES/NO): NO